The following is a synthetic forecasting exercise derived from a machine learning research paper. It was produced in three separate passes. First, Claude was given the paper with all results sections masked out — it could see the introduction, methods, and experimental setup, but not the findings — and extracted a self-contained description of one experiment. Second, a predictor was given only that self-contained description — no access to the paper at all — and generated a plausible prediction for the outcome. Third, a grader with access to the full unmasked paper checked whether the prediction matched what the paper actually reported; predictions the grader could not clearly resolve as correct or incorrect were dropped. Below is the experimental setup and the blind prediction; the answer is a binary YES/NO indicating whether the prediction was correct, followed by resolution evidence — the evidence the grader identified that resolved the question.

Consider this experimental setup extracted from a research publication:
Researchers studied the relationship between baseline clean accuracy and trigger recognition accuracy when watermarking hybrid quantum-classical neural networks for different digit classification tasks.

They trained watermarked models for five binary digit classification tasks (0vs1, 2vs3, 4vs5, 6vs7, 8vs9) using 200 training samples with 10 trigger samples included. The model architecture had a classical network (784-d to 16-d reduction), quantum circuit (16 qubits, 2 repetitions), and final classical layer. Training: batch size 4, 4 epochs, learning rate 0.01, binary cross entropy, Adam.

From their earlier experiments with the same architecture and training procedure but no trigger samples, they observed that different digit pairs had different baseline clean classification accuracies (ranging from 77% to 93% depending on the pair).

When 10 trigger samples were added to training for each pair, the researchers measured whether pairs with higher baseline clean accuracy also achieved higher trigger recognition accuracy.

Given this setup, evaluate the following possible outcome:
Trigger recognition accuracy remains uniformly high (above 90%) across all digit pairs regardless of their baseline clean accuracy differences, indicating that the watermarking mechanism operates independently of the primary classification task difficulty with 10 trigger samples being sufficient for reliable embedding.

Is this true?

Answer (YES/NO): NO